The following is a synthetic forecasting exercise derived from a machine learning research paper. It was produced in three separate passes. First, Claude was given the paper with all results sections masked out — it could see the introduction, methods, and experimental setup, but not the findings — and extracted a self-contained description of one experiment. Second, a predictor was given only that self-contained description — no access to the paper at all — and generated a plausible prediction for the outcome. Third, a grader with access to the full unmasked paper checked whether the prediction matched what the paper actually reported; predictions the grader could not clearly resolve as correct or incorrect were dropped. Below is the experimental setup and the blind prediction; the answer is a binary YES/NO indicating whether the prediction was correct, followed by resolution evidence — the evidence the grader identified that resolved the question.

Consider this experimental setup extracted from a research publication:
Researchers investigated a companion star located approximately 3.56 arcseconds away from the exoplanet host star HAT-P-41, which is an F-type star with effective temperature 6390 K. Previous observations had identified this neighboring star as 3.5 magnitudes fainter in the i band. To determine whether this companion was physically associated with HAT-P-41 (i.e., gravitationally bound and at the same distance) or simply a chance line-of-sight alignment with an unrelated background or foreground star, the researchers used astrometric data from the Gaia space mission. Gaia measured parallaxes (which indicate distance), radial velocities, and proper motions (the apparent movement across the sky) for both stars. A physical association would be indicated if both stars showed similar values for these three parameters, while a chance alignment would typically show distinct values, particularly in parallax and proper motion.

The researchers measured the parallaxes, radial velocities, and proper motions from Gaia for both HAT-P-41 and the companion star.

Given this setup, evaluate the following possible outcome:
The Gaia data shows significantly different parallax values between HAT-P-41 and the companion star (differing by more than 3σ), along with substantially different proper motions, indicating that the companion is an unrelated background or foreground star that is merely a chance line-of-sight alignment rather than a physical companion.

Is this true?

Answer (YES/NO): NO